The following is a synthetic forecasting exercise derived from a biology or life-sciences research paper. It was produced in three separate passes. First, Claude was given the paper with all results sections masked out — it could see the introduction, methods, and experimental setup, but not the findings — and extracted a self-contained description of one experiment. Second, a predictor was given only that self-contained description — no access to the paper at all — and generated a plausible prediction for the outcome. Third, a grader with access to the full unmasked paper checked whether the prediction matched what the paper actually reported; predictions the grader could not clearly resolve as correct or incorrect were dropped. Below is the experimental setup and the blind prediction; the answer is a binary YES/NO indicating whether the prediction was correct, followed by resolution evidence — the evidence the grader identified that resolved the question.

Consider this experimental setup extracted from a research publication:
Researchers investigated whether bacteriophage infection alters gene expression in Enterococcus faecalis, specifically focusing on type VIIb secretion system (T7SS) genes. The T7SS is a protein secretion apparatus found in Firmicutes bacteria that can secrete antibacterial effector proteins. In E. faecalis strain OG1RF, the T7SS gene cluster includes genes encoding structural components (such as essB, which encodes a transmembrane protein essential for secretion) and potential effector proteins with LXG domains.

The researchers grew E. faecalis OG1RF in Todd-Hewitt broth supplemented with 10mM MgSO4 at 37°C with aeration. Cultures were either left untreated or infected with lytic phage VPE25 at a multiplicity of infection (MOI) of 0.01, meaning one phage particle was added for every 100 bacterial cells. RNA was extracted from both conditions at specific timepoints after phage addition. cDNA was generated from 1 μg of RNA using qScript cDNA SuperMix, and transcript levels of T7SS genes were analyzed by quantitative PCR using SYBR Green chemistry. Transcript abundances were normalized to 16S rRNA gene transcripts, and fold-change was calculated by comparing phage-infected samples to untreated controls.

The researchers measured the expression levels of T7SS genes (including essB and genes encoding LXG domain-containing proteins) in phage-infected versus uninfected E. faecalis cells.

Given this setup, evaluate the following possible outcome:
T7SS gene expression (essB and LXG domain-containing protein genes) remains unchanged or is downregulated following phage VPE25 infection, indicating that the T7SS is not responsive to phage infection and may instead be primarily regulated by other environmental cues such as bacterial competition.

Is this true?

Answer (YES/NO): NO